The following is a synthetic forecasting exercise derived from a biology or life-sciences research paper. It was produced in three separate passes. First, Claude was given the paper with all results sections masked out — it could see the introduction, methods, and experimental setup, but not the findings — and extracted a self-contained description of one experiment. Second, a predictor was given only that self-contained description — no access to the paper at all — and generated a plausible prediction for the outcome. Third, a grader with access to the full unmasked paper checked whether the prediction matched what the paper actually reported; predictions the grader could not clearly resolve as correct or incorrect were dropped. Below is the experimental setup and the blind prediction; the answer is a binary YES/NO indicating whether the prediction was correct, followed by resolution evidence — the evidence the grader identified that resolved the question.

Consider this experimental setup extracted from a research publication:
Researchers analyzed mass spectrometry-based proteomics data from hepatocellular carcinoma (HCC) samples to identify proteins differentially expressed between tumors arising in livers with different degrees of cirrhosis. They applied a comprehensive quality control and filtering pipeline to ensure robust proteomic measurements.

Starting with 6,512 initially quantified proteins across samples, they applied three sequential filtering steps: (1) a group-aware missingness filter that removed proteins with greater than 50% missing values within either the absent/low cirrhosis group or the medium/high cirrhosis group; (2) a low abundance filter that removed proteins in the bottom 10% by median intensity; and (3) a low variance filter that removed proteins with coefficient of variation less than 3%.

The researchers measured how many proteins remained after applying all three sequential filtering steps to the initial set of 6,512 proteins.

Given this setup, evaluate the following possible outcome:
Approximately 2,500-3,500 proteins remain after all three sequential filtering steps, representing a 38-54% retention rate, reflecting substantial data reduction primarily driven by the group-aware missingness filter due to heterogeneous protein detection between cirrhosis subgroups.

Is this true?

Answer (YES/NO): NO